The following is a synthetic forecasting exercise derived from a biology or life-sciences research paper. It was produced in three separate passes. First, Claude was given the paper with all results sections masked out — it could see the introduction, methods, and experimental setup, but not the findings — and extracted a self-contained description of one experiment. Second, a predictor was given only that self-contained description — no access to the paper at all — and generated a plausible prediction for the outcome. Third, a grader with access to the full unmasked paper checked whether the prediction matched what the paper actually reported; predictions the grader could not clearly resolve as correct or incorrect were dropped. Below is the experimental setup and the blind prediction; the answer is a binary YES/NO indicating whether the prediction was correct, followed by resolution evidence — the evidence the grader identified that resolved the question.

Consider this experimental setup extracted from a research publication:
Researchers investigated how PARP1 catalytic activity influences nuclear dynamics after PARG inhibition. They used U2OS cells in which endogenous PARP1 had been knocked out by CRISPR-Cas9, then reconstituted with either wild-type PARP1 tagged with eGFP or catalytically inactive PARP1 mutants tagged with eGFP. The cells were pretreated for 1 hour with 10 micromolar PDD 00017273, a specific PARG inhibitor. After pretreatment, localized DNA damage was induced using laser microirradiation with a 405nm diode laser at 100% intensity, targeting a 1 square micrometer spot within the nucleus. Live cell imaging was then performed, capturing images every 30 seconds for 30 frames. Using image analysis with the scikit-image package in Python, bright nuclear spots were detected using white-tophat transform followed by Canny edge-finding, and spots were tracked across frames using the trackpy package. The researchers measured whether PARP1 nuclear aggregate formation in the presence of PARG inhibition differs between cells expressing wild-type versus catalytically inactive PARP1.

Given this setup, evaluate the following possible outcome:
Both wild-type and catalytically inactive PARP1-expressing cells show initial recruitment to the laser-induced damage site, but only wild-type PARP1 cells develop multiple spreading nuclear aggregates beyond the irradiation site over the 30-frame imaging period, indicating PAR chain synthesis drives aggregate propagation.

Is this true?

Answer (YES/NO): NO